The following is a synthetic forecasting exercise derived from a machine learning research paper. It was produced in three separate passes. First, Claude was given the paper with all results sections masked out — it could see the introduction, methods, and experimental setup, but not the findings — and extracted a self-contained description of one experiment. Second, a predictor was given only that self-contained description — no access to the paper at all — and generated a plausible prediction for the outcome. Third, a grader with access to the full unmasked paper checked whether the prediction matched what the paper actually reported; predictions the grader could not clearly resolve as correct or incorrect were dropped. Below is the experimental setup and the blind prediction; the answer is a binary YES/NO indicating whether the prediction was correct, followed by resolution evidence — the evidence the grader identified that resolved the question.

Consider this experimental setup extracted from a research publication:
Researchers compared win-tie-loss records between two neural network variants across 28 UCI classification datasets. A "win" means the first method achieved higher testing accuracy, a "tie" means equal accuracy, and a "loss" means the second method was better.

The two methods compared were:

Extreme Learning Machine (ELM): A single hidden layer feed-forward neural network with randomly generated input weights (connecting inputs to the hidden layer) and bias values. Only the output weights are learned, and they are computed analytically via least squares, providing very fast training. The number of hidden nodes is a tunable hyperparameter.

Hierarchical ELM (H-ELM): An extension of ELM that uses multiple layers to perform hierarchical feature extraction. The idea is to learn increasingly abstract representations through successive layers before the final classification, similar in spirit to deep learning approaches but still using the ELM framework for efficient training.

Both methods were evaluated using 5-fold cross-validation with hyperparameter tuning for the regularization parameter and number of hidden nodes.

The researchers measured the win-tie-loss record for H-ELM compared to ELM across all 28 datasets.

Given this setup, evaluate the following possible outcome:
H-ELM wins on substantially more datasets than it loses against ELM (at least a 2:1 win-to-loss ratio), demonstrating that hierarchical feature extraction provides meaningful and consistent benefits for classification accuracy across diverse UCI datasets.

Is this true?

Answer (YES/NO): NO